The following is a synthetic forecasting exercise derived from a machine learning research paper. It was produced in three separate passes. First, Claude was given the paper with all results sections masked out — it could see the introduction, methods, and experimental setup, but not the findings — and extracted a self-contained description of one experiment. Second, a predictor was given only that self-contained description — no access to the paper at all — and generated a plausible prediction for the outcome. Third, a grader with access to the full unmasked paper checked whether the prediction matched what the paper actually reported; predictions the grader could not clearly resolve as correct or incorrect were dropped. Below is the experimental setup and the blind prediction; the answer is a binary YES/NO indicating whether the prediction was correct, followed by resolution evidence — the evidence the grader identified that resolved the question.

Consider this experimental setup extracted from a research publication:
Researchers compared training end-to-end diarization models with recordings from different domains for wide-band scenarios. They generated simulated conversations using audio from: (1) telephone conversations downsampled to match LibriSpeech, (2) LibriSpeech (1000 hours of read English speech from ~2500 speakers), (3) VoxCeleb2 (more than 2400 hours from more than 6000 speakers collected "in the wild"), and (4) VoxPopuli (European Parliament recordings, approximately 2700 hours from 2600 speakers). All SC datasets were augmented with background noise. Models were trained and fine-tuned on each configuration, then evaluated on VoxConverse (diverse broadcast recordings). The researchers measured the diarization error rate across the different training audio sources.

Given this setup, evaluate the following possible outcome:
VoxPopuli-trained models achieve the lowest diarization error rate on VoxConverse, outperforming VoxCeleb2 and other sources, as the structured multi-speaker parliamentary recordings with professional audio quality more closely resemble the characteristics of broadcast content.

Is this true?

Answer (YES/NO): NO